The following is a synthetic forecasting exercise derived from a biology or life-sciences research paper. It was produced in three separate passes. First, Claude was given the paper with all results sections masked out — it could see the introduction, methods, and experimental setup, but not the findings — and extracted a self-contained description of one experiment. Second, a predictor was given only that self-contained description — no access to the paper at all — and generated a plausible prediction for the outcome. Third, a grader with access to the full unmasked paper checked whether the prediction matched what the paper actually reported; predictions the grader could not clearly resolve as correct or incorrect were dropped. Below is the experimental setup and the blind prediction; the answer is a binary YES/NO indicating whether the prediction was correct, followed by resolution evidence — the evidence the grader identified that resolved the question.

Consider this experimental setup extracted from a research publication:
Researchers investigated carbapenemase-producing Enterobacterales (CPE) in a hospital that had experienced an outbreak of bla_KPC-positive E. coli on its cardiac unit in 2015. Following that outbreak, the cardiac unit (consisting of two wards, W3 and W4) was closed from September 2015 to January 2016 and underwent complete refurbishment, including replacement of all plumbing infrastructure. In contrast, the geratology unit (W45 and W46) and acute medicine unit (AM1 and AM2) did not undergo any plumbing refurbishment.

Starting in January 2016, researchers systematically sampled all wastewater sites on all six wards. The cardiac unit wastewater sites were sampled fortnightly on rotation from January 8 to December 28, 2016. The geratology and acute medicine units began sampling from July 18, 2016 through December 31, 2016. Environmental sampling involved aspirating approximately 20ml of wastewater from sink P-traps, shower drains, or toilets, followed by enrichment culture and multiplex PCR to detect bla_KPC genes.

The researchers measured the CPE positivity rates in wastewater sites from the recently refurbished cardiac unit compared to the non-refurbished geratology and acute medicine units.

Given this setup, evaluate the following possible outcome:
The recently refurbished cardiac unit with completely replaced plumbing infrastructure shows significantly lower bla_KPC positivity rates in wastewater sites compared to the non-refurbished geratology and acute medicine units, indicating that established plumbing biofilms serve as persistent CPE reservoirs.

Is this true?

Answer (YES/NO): NO